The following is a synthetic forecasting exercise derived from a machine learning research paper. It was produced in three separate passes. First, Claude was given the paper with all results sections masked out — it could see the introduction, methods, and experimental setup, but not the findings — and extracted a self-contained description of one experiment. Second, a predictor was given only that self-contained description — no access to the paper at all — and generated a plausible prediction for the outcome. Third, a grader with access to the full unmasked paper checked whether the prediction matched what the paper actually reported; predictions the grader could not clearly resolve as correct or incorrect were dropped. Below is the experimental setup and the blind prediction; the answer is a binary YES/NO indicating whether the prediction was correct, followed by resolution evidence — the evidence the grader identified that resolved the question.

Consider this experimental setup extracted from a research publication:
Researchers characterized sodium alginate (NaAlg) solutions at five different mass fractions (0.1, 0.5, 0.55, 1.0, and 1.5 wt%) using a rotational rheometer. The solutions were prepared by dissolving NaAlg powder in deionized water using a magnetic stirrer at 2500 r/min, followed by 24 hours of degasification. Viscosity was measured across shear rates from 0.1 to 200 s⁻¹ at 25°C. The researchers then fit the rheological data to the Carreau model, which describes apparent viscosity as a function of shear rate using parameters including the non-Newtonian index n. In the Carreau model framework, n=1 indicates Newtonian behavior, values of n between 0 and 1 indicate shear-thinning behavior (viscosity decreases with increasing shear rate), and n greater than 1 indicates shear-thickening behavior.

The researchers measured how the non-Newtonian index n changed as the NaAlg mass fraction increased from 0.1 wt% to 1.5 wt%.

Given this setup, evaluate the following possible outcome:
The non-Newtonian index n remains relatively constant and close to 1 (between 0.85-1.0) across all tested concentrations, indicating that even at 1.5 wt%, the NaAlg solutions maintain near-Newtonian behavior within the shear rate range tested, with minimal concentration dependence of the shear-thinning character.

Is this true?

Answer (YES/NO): NO